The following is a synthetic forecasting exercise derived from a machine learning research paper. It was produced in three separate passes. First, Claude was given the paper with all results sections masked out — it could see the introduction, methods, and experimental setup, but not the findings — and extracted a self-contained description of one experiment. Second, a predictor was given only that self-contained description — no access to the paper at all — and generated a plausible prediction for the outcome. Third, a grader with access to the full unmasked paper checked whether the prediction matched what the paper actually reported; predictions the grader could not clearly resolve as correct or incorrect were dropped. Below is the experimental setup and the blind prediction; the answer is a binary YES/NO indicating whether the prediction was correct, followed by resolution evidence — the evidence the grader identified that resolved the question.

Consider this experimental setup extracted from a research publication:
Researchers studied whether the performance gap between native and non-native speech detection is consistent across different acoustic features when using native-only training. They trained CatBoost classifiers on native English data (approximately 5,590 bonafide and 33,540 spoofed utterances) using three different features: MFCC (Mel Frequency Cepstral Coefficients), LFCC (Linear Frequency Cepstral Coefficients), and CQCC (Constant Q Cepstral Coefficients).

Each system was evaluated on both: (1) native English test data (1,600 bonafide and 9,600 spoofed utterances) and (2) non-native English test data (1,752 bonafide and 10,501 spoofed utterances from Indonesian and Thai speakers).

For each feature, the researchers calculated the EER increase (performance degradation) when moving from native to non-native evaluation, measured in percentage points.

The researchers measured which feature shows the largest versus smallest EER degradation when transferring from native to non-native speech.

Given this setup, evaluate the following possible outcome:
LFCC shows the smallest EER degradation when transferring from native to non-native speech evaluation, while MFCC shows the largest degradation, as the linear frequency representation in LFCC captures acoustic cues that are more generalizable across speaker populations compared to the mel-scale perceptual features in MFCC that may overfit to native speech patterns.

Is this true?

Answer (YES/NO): NO